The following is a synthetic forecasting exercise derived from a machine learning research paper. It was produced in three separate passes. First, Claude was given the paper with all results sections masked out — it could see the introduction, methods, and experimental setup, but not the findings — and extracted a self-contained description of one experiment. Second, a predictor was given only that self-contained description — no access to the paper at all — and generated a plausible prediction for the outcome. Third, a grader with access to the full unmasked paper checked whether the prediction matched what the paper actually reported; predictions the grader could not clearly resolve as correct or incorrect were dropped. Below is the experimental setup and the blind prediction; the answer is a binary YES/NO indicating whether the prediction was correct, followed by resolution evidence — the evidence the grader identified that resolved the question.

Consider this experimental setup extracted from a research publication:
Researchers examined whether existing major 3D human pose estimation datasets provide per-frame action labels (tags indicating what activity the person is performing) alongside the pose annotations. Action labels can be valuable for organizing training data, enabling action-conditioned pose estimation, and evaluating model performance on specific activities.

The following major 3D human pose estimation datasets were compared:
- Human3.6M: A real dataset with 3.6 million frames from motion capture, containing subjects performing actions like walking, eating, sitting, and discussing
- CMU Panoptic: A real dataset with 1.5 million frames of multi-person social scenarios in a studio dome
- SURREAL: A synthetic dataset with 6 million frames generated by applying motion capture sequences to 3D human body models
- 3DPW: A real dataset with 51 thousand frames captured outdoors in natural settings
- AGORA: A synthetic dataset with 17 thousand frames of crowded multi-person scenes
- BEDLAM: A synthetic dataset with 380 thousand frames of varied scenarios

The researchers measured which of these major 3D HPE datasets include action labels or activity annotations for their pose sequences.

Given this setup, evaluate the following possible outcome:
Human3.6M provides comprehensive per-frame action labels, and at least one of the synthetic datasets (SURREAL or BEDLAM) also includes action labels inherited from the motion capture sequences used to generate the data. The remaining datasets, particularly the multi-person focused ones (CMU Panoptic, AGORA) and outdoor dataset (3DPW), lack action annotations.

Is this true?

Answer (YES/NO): NO